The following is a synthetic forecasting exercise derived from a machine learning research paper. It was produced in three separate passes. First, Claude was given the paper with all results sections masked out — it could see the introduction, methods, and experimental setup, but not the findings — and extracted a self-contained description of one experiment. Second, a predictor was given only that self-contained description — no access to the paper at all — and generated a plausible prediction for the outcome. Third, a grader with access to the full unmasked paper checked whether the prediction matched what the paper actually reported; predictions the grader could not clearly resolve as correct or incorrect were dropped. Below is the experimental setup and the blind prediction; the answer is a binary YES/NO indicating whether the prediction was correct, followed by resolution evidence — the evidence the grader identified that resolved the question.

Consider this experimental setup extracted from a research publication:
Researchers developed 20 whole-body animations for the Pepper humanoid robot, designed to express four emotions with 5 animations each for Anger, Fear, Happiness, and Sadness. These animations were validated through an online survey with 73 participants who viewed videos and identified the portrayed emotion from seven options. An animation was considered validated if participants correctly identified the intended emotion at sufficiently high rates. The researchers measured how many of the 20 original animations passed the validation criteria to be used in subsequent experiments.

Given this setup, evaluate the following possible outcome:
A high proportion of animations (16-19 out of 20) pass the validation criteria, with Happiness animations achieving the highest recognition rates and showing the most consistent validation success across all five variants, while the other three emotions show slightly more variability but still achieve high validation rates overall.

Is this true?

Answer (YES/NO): NO